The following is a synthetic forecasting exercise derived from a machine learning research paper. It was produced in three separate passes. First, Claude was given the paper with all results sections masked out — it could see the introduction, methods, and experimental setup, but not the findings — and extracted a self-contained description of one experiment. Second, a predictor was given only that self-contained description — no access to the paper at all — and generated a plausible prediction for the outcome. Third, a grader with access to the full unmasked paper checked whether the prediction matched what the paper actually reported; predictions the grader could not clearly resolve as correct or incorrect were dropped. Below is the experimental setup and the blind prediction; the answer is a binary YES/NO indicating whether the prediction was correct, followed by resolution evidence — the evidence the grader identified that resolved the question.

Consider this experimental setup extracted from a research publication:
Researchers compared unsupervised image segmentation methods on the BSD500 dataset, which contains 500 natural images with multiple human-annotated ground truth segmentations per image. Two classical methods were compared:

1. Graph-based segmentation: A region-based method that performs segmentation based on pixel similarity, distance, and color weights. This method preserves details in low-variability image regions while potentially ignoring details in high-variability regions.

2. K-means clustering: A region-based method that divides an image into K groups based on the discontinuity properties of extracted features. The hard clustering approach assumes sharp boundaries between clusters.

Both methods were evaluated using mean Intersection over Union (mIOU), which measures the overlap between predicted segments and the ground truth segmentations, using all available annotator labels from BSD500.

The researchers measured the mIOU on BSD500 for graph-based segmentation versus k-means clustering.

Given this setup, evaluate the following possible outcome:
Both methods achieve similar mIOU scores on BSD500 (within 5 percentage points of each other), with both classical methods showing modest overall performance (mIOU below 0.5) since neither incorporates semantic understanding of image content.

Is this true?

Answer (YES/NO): NO